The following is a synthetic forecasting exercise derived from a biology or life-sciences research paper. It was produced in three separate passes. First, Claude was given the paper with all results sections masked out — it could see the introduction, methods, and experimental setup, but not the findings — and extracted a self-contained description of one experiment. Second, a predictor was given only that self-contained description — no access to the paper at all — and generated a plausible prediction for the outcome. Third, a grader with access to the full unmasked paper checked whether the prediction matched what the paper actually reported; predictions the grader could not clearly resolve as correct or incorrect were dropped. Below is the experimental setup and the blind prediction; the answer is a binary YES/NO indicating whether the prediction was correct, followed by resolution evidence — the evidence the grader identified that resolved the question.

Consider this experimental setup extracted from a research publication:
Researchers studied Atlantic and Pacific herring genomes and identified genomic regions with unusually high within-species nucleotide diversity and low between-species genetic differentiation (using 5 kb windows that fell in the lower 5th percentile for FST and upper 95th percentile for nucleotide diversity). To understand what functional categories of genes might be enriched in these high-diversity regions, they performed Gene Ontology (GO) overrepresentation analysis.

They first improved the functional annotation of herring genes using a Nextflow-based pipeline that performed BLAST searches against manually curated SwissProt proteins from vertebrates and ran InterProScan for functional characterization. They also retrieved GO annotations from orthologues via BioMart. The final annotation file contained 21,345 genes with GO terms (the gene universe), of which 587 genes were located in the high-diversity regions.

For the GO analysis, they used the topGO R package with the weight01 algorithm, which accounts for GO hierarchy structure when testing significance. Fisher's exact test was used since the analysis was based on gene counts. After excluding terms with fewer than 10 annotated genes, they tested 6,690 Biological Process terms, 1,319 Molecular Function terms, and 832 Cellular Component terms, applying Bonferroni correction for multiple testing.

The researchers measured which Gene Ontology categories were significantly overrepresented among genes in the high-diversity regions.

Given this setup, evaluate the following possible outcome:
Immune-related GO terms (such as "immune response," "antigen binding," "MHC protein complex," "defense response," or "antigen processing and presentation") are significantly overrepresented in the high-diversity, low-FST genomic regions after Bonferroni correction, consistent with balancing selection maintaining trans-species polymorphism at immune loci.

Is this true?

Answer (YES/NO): YES